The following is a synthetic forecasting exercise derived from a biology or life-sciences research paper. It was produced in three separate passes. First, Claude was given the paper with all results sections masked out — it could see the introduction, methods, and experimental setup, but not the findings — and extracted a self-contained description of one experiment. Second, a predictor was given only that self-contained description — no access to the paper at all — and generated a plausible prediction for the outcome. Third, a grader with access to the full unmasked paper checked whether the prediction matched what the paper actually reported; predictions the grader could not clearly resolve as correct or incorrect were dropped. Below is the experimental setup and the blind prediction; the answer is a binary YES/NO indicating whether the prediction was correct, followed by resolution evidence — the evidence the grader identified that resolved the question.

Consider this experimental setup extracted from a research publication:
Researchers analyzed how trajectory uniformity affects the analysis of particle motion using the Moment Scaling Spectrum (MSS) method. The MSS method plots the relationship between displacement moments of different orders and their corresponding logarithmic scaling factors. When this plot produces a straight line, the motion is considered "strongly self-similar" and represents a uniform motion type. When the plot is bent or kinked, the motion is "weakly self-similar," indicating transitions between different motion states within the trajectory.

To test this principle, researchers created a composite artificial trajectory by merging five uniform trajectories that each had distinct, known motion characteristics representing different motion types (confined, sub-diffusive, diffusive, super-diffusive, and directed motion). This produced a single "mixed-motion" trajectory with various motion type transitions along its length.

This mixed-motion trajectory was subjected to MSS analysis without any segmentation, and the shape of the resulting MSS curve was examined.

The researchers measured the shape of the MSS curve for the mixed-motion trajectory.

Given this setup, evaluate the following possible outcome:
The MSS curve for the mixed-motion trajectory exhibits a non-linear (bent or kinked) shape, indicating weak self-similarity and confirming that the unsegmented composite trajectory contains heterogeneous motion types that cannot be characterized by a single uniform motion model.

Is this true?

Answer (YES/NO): YES